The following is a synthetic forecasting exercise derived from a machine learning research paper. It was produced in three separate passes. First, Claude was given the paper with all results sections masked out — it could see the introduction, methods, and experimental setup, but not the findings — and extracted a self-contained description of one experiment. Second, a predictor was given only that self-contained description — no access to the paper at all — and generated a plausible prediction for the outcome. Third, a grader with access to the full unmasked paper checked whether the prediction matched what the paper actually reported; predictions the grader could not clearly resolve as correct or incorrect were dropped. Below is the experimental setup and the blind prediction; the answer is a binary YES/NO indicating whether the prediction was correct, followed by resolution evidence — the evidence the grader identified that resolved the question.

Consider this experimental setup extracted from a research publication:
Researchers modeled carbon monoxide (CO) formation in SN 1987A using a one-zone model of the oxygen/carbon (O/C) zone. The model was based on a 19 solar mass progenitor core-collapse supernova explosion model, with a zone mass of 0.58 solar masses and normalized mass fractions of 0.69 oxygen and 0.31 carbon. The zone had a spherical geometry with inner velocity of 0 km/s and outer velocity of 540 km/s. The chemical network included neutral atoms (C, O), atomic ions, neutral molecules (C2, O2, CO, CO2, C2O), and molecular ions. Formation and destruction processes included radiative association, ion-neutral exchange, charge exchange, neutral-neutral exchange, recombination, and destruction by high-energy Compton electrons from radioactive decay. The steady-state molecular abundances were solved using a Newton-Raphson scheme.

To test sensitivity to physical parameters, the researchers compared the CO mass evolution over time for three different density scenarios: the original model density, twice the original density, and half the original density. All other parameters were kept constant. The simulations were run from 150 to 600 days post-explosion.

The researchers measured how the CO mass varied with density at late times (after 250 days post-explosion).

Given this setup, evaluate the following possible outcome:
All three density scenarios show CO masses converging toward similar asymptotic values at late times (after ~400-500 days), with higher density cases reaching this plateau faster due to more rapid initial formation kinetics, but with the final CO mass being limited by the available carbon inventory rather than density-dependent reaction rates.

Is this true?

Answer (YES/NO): NO